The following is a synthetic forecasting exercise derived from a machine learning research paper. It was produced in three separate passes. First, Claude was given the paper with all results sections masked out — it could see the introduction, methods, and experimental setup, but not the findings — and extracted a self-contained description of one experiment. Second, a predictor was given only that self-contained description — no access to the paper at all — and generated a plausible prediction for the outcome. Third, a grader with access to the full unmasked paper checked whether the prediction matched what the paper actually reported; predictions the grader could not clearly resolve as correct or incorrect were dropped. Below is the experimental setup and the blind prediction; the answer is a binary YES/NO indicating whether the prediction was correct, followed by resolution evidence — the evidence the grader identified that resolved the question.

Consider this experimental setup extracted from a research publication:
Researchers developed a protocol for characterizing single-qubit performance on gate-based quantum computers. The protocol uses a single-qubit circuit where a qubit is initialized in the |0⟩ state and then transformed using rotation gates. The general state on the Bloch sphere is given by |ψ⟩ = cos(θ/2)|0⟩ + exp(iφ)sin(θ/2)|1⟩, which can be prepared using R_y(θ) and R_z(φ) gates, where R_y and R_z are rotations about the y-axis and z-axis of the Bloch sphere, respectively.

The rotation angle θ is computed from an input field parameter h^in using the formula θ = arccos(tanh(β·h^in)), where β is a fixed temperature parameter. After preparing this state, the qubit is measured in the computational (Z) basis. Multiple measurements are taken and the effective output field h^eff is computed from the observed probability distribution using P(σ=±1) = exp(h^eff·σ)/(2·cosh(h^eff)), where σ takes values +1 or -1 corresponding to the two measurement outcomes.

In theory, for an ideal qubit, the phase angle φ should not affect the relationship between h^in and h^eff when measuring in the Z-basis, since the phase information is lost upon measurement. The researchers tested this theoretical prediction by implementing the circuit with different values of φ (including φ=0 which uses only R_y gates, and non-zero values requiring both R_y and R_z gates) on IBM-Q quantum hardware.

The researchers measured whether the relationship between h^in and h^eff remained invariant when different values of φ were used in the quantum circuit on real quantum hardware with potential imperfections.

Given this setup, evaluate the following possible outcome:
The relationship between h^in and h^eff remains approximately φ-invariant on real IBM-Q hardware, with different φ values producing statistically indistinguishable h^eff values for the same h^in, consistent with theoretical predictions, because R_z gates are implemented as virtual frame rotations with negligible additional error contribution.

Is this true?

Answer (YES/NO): YES